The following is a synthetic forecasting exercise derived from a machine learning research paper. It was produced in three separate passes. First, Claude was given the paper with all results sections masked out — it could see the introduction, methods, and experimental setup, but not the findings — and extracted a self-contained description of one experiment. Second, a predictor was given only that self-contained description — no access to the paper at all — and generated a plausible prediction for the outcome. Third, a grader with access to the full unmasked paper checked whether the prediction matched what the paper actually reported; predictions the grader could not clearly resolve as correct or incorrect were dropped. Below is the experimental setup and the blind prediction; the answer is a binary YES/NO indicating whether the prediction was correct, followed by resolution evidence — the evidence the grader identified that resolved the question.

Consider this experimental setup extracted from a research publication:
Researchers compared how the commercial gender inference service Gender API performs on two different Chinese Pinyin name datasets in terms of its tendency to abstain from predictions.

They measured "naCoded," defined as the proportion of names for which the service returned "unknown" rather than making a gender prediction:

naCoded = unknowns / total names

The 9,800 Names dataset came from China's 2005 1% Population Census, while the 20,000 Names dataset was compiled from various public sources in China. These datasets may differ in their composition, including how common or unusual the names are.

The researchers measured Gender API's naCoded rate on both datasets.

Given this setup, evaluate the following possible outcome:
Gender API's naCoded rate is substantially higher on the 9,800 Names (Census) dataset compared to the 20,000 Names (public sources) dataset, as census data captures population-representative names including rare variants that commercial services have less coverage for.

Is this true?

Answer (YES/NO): NO